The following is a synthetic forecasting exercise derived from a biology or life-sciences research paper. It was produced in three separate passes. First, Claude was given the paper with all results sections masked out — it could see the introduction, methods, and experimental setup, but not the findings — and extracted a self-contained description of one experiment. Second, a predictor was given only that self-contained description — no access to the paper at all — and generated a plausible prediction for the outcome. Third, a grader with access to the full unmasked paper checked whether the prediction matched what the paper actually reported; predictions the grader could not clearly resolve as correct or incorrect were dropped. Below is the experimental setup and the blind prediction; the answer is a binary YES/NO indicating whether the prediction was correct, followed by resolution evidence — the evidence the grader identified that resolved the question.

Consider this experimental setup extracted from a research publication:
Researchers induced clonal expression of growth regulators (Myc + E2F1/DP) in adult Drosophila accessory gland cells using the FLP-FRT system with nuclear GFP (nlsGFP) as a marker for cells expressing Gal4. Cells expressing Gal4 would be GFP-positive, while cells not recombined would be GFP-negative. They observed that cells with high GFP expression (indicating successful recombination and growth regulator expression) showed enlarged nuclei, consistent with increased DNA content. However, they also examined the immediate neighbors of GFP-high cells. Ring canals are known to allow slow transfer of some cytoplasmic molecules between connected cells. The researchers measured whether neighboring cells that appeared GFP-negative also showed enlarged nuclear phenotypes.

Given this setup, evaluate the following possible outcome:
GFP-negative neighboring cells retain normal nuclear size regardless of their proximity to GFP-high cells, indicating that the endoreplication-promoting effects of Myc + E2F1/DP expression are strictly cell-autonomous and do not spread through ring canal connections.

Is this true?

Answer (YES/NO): NO